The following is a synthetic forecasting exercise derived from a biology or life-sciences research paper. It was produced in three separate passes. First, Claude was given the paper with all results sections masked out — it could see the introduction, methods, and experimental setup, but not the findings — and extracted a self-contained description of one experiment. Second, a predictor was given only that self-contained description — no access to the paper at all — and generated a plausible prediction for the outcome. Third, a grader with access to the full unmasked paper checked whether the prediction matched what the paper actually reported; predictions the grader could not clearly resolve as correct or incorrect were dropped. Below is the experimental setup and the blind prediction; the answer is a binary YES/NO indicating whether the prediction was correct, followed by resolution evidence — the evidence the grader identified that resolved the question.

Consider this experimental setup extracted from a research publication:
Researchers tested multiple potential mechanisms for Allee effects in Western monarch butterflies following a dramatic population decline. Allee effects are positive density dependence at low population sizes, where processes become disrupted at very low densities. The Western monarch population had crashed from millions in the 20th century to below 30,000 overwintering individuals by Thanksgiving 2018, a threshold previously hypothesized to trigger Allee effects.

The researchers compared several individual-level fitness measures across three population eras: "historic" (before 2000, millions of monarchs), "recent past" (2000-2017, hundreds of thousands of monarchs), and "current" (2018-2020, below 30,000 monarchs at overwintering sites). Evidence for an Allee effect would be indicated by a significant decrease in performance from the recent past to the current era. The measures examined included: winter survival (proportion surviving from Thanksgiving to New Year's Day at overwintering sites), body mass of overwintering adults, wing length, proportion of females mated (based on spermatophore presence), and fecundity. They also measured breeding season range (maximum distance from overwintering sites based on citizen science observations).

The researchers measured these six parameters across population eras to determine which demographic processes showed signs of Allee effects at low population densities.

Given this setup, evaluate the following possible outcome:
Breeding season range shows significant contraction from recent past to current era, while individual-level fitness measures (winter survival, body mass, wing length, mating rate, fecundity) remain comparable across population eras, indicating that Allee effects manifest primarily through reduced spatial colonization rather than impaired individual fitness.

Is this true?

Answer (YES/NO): NO